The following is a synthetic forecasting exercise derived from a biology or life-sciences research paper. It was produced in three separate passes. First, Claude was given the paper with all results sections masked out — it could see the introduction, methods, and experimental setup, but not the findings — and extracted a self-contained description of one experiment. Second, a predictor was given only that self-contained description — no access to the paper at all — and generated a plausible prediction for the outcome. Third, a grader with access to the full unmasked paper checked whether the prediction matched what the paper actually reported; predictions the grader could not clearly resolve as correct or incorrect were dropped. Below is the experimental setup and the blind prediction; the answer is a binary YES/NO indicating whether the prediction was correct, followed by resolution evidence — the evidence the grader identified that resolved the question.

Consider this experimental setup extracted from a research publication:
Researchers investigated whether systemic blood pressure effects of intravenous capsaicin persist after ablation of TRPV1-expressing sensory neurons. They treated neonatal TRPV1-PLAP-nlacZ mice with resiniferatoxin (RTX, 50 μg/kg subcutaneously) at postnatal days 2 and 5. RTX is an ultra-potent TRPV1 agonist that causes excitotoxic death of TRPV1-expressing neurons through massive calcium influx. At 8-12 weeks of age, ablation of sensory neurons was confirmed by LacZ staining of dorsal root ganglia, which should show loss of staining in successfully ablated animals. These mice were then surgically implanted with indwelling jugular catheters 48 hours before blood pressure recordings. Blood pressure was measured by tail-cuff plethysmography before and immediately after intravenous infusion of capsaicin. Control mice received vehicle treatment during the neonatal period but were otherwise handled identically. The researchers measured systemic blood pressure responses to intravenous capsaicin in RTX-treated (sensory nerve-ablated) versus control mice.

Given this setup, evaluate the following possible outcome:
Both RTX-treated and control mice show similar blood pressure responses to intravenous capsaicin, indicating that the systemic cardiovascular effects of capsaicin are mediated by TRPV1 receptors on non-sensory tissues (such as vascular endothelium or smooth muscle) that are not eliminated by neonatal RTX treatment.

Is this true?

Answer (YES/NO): YES